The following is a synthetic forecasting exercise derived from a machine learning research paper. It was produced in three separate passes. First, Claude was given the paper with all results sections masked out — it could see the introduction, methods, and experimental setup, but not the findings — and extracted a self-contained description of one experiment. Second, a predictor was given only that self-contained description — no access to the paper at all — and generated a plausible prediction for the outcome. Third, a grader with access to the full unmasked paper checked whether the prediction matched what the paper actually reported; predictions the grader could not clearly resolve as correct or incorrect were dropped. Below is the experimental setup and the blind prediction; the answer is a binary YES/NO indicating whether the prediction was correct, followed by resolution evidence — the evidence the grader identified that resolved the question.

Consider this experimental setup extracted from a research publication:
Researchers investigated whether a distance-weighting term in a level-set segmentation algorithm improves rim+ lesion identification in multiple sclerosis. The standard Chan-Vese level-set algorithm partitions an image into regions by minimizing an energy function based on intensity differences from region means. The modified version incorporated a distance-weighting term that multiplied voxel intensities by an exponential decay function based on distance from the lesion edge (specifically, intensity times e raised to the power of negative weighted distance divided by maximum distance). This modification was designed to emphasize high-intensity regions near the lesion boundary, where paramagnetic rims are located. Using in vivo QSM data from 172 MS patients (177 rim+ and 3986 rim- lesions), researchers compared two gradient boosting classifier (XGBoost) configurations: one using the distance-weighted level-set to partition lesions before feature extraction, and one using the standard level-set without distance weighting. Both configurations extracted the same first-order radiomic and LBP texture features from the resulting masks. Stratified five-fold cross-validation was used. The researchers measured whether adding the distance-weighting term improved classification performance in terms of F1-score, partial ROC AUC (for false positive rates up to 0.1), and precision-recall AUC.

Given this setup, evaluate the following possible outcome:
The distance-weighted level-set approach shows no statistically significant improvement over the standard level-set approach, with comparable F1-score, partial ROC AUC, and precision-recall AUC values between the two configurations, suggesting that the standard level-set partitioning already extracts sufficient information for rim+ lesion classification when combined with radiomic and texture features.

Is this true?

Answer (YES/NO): NO